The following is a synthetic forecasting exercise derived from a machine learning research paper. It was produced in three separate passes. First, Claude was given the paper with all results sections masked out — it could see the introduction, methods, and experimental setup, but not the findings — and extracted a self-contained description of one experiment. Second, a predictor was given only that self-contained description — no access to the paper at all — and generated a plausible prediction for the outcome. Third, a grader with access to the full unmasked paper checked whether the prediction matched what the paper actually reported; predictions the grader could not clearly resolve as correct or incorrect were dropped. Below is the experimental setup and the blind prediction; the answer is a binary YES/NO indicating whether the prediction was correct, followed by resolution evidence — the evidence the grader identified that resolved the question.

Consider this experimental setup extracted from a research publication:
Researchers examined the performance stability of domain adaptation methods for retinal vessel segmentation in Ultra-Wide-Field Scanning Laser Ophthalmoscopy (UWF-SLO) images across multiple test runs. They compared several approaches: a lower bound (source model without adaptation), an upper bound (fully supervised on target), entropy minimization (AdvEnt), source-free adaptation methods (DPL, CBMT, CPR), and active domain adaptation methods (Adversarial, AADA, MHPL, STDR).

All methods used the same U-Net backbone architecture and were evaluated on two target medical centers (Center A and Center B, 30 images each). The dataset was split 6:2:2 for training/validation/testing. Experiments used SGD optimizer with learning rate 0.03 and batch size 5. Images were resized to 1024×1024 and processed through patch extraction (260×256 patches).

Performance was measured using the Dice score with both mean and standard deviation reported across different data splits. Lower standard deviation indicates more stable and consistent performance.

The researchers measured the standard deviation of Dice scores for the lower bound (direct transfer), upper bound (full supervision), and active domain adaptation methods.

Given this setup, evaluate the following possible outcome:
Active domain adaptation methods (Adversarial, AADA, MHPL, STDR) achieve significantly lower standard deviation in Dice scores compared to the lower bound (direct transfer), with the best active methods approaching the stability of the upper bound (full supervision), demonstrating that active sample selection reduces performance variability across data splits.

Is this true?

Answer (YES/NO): YES